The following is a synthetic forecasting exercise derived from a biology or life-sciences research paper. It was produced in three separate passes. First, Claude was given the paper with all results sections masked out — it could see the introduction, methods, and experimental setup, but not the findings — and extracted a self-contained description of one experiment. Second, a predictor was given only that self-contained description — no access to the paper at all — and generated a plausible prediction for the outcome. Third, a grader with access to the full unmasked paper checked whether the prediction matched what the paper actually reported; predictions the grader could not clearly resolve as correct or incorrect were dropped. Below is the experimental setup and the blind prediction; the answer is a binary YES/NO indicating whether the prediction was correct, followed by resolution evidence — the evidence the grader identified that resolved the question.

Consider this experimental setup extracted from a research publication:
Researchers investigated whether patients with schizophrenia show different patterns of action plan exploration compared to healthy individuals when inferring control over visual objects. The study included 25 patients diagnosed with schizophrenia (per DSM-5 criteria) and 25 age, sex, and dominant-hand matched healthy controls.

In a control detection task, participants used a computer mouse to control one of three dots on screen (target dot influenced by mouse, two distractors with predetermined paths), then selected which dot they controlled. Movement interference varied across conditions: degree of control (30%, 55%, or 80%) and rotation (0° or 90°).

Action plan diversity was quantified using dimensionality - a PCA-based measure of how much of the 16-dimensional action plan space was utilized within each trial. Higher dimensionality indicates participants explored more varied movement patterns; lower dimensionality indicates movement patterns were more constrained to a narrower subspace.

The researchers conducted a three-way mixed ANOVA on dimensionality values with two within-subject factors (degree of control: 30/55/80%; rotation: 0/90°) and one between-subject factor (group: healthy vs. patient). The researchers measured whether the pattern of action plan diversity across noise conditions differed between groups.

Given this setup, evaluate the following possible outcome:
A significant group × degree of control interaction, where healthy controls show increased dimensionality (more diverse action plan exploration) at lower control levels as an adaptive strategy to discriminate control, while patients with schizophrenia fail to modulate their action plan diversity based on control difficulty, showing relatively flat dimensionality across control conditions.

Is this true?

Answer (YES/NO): NO